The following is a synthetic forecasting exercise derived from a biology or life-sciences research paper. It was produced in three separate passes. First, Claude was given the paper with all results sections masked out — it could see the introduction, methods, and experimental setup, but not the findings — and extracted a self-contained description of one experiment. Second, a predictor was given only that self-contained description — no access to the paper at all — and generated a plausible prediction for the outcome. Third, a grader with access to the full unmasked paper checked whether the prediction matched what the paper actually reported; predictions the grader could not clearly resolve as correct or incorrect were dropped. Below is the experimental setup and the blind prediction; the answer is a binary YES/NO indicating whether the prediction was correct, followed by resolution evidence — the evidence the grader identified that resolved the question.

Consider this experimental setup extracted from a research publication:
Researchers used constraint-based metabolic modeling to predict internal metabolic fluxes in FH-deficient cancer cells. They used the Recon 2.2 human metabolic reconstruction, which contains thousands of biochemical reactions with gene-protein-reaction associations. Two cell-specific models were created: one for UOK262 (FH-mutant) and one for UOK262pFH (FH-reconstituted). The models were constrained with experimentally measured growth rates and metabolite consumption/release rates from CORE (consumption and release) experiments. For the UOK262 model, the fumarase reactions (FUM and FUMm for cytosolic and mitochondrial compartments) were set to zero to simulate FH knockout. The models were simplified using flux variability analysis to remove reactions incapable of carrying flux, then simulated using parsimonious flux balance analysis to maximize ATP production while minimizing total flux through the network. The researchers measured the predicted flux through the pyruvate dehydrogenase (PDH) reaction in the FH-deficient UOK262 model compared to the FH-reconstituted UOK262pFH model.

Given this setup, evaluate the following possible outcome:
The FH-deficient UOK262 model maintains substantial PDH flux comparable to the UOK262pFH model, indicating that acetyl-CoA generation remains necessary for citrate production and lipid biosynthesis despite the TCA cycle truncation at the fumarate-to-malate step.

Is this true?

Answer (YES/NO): NO